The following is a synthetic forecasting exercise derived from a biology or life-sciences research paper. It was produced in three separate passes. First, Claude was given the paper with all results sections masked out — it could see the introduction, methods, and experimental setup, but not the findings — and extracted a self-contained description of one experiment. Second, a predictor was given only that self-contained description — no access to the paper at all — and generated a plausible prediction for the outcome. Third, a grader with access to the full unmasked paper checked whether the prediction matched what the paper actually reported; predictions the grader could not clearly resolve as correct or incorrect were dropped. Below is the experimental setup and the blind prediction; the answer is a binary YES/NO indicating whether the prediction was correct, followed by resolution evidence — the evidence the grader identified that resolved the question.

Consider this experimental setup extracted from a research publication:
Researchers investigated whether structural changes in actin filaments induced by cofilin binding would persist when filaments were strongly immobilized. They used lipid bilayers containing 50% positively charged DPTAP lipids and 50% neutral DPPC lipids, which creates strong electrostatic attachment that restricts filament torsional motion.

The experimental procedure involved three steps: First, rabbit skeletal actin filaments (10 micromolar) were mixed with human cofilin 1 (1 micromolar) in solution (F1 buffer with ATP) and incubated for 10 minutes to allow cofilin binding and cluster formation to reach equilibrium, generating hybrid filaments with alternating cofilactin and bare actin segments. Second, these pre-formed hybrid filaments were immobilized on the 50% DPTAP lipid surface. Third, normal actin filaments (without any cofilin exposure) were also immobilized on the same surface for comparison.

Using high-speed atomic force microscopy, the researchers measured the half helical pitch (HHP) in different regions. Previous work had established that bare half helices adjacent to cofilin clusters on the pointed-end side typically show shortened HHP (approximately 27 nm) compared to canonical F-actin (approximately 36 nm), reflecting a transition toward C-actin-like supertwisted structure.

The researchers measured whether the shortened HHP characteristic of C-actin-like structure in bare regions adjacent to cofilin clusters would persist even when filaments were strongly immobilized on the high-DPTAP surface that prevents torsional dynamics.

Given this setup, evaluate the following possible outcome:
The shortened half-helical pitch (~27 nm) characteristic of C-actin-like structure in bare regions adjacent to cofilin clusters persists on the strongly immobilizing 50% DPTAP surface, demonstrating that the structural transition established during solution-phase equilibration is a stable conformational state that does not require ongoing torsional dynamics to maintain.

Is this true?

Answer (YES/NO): YES